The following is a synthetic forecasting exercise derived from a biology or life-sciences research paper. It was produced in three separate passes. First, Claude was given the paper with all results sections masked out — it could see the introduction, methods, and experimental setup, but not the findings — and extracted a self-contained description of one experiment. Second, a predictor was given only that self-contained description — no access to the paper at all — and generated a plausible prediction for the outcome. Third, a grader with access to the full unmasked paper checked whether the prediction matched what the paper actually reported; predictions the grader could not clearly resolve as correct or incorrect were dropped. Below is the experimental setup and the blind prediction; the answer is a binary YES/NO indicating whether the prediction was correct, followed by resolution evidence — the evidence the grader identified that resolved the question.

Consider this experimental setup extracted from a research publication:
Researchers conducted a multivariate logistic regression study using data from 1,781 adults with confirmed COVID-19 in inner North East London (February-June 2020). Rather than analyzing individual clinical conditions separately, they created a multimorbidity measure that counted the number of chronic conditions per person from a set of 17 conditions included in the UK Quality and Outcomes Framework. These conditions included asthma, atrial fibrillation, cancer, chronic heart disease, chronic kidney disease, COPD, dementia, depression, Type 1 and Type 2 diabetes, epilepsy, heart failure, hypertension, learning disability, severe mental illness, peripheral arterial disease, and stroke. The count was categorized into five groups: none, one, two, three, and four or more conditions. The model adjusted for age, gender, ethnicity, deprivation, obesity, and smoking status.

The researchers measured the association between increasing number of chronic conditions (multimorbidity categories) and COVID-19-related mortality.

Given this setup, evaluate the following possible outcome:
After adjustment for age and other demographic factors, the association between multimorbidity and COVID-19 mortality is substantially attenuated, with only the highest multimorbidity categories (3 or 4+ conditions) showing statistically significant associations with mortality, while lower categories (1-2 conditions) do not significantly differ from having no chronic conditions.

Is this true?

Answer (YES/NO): YES